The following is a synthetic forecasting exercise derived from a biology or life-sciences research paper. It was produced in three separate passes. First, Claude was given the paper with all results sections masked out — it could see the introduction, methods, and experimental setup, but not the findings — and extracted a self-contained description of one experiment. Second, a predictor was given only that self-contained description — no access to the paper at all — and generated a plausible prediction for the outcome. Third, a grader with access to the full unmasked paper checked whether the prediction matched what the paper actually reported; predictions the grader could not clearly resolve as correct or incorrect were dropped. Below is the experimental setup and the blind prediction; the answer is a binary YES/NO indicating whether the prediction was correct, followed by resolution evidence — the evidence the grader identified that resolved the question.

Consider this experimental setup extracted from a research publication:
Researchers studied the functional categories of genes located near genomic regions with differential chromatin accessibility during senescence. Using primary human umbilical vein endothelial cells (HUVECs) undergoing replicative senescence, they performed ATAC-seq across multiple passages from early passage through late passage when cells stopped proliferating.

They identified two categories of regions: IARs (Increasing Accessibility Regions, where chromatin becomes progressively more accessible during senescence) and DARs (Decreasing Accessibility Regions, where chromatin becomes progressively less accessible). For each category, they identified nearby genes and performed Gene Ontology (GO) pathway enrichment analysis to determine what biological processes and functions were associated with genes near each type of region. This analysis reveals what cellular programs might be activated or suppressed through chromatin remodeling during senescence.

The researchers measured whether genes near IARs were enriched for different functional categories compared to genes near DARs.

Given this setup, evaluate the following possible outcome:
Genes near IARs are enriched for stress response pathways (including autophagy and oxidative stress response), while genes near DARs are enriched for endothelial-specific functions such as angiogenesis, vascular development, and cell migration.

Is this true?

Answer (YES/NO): NO